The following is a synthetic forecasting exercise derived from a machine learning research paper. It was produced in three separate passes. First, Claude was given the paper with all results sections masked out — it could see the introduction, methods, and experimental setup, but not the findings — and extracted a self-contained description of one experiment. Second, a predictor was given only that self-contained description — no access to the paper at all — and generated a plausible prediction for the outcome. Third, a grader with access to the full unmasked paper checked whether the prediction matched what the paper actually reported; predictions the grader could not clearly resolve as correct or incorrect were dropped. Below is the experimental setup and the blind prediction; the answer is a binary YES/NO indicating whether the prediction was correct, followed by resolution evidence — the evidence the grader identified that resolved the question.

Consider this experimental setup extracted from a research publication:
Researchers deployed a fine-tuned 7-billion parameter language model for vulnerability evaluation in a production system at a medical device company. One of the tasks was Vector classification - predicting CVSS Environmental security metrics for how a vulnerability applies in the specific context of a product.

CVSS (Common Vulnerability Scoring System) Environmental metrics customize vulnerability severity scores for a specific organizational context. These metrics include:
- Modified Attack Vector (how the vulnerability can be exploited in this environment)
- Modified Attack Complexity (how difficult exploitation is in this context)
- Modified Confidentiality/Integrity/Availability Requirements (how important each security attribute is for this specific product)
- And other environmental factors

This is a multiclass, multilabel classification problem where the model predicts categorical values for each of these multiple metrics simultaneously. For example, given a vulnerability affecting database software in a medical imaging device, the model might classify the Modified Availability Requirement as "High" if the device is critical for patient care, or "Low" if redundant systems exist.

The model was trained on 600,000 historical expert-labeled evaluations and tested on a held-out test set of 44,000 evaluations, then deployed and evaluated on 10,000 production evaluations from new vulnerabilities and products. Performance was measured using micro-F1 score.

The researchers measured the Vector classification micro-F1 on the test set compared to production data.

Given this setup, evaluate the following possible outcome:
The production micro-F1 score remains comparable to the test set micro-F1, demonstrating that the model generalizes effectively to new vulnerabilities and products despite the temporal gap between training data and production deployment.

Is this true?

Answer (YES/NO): YES